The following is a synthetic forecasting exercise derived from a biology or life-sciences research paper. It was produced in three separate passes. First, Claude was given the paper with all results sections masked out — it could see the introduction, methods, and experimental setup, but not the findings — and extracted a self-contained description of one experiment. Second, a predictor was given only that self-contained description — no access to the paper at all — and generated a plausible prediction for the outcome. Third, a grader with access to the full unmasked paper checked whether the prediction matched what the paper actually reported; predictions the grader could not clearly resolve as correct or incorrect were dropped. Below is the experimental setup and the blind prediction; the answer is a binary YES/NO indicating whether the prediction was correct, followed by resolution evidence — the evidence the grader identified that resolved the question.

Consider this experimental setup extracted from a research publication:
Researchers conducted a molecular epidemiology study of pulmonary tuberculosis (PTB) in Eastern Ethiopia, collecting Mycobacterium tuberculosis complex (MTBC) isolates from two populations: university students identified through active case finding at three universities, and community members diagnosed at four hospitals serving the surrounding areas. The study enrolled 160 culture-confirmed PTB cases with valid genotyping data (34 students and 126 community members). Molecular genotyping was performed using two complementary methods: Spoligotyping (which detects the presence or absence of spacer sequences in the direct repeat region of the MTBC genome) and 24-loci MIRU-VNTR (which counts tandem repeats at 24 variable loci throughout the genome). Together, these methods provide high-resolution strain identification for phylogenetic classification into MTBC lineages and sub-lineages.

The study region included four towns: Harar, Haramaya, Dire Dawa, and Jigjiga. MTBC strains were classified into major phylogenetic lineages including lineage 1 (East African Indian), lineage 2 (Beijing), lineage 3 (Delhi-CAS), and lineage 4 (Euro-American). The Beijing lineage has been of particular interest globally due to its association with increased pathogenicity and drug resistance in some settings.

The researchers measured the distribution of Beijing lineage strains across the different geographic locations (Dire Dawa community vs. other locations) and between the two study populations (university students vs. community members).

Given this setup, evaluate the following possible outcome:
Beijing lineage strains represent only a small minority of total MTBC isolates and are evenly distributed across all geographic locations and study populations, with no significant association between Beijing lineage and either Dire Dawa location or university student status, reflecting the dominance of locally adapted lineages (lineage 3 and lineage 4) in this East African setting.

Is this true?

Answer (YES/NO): NO